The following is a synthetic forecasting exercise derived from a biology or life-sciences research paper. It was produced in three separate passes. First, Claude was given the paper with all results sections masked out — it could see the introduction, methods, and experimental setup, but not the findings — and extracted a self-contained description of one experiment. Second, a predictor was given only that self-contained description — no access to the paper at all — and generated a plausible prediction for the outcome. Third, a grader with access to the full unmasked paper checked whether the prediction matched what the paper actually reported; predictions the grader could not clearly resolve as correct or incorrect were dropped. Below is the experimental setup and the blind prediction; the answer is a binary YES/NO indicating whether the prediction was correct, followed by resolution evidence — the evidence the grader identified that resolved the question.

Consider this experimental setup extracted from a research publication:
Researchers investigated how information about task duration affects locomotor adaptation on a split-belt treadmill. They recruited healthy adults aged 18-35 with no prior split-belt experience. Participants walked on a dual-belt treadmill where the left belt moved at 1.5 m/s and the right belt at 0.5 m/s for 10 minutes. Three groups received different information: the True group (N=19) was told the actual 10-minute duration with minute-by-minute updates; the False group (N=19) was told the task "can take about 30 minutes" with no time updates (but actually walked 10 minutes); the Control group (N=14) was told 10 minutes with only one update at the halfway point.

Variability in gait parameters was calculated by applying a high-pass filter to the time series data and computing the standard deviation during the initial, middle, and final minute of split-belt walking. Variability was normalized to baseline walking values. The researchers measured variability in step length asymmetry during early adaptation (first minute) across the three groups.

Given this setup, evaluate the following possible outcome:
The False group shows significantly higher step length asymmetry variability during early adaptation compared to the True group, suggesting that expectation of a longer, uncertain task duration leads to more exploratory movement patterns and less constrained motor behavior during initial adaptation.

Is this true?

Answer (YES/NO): NO